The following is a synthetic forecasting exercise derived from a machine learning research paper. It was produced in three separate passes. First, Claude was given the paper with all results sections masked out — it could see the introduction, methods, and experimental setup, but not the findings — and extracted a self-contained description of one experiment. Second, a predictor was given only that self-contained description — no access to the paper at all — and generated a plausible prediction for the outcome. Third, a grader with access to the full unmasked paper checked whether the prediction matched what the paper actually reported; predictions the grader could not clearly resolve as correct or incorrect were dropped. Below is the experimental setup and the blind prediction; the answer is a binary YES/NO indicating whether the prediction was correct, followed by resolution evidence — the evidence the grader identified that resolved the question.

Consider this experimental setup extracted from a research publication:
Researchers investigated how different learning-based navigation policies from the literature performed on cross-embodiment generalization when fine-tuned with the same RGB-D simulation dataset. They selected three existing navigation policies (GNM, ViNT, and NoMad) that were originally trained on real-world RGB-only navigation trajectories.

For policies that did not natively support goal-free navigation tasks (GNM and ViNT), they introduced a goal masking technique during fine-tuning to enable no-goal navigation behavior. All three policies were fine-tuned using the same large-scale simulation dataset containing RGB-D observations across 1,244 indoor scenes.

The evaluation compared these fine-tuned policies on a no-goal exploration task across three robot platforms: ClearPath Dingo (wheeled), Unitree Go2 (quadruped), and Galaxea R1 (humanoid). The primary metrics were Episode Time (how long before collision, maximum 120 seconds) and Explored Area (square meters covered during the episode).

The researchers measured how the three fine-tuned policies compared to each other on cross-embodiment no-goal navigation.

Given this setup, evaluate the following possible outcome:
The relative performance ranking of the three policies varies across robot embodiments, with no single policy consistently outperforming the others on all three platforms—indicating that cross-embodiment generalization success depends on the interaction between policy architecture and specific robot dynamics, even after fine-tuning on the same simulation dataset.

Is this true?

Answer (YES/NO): YES